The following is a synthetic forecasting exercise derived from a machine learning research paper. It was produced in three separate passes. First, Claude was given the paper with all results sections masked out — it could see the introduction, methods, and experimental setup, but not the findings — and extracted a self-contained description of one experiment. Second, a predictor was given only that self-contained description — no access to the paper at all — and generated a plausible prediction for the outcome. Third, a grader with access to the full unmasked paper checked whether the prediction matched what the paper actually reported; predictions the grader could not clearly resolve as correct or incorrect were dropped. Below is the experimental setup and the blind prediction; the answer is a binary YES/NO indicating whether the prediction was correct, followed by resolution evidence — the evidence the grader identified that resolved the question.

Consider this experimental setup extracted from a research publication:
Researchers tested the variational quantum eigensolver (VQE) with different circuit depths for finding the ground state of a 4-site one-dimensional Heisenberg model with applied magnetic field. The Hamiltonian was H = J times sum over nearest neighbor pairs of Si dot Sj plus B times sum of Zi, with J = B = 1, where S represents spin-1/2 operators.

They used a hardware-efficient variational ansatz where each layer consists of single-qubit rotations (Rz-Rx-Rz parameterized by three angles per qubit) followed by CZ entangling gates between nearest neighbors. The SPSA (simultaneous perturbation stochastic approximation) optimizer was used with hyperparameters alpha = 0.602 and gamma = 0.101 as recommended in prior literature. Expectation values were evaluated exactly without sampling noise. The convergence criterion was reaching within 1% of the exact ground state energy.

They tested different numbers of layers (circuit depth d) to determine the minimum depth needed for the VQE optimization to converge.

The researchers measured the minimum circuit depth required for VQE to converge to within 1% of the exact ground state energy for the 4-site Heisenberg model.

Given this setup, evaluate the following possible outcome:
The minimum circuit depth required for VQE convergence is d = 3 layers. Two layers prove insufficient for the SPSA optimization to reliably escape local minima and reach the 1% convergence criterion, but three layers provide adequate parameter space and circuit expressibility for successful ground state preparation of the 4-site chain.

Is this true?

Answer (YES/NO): NO